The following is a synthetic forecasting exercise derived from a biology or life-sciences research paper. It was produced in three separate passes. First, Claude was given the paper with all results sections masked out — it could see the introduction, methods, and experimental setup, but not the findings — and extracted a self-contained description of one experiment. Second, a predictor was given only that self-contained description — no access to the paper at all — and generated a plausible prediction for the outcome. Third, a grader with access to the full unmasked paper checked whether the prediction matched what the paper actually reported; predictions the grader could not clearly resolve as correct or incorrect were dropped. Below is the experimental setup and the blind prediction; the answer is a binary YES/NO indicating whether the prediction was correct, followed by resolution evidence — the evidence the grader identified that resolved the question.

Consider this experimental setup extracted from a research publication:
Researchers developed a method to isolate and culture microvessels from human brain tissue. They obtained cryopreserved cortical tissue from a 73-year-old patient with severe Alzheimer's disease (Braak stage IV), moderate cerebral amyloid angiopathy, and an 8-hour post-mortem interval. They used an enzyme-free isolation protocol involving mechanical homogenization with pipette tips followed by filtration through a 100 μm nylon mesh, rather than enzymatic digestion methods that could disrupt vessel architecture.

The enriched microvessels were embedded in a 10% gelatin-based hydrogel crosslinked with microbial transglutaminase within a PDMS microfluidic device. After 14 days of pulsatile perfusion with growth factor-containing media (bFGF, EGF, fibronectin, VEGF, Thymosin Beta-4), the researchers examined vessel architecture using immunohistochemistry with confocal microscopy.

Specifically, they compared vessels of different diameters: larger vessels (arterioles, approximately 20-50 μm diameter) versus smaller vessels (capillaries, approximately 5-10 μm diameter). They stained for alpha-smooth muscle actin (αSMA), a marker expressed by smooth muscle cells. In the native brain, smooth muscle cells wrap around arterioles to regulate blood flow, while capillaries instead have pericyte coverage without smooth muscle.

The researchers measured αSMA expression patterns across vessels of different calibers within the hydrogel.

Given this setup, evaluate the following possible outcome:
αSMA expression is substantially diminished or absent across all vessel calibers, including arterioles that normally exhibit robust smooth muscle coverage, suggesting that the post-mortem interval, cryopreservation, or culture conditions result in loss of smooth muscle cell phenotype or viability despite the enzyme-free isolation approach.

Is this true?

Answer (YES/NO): NO